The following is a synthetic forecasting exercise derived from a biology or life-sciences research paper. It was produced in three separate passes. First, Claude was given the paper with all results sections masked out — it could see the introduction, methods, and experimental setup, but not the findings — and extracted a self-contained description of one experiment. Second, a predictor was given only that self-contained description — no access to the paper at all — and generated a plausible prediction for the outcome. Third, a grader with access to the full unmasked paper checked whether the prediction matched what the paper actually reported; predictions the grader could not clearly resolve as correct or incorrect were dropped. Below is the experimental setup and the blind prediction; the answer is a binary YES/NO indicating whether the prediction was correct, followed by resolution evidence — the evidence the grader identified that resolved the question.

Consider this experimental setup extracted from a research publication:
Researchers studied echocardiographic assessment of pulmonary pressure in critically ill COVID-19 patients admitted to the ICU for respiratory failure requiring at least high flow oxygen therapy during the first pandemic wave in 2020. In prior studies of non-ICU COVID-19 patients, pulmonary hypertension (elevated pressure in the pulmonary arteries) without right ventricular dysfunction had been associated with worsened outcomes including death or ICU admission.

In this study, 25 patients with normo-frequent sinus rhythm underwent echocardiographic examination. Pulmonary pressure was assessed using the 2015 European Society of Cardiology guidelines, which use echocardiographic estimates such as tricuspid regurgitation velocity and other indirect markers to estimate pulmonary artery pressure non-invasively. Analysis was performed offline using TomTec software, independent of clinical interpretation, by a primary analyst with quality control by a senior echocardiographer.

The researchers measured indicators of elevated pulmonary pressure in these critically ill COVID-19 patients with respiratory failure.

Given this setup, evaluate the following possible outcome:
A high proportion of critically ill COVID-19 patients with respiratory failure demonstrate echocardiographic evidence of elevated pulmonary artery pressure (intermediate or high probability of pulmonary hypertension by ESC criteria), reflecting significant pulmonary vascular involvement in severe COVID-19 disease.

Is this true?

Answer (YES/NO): YES